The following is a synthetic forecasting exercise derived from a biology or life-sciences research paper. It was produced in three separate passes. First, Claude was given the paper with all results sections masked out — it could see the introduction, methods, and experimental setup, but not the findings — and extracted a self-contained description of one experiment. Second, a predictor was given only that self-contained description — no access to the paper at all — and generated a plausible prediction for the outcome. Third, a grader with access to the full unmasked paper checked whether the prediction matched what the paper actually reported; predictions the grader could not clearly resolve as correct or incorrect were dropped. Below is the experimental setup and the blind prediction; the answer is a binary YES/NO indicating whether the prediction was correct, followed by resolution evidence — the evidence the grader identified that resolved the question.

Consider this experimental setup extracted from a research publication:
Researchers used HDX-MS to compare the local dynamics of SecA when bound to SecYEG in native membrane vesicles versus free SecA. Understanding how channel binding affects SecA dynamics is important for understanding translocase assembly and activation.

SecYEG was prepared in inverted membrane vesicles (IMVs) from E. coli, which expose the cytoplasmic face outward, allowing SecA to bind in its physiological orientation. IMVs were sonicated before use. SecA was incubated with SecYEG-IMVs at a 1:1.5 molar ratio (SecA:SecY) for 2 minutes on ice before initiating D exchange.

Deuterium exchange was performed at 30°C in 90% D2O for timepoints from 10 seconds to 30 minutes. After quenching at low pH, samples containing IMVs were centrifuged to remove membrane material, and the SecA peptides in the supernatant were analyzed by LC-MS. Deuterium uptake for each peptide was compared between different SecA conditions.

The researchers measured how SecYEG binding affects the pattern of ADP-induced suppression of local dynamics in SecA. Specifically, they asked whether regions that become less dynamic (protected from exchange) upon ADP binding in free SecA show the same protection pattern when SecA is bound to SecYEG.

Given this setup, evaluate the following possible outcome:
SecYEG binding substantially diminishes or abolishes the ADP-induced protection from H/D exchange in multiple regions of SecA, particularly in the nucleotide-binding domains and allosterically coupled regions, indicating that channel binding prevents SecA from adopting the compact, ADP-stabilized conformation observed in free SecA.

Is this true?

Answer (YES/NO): YES